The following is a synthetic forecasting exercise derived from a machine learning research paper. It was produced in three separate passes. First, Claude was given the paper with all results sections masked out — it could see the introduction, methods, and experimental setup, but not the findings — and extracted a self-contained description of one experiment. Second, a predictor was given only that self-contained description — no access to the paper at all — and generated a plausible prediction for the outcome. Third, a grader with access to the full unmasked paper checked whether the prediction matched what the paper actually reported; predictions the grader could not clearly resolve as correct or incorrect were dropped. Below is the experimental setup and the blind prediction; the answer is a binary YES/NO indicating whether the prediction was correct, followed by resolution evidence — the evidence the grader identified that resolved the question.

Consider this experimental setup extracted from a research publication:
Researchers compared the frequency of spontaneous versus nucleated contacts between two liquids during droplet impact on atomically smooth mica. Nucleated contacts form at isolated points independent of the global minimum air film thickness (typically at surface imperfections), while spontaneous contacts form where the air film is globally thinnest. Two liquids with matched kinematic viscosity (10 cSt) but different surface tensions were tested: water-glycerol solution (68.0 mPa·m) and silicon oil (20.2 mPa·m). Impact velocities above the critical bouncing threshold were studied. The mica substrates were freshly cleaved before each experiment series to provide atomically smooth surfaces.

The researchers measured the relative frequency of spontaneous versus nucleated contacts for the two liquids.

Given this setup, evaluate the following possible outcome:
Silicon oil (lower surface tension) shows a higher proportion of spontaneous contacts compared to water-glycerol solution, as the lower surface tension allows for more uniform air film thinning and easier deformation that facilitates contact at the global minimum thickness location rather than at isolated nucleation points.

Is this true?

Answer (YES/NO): YES